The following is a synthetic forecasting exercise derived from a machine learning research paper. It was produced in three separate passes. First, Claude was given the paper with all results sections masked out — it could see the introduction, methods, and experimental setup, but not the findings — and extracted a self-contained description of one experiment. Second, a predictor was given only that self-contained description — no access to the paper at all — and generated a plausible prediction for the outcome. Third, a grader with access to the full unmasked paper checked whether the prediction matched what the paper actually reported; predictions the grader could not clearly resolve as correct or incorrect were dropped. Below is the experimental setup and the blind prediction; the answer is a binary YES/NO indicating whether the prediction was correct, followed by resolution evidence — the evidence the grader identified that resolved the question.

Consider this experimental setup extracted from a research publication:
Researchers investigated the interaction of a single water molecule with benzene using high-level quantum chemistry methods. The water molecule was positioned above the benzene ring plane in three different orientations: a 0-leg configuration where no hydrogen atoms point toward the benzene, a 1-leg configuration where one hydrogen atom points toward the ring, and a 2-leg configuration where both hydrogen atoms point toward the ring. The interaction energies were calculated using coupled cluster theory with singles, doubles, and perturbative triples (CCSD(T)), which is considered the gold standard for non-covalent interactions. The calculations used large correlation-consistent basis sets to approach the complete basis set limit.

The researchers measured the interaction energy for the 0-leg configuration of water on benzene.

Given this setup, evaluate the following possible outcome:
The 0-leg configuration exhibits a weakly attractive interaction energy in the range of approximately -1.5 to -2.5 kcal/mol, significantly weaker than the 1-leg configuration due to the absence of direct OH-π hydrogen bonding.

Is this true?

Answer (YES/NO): NO